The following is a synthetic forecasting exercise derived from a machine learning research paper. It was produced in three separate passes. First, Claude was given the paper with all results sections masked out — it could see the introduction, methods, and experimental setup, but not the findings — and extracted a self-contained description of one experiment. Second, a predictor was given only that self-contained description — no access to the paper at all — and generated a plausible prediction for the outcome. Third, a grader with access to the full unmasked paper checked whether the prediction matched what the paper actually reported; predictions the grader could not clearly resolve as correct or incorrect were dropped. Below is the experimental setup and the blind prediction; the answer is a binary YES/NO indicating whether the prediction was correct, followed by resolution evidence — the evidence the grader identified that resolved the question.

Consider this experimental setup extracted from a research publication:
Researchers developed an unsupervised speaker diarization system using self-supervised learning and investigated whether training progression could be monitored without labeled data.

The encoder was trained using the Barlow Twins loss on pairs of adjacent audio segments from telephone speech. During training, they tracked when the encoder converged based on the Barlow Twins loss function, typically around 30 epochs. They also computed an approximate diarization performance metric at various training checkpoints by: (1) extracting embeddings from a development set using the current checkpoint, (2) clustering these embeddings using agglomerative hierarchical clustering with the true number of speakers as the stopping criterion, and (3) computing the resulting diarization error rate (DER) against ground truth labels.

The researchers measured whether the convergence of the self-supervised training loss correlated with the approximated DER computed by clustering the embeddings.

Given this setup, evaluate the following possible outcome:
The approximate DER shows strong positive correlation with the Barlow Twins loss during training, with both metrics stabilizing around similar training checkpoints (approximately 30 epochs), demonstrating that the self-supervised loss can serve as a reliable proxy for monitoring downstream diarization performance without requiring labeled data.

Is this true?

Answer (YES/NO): YES